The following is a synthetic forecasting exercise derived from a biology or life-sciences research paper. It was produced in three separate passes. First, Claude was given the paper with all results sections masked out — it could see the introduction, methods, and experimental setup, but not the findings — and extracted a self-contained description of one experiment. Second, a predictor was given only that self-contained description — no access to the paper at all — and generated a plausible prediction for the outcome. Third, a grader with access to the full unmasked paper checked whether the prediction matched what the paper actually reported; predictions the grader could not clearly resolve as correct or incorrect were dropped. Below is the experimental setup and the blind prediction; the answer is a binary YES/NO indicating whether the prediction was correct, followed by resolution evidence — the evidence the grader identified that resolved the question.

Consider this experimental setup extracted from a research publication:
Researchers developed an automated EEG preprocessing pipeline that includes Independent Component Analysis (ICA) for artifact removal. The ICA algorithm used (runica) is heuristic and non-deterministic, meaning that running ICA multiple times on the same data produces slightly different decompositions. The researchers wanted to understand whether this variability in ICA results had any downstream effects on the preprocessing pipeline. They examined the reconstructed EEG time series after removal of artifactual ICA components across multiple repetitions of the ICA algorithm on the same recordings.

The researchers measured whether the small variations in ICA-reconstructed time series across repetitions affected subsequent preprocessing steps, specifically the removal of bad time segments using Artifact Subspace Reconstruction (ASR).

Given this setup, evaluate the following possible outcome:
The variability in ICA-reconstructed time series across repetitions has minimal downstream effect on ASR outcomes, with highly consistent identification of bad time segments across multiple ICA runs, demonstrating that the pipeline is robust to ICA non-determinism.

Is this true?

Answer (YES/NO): NO